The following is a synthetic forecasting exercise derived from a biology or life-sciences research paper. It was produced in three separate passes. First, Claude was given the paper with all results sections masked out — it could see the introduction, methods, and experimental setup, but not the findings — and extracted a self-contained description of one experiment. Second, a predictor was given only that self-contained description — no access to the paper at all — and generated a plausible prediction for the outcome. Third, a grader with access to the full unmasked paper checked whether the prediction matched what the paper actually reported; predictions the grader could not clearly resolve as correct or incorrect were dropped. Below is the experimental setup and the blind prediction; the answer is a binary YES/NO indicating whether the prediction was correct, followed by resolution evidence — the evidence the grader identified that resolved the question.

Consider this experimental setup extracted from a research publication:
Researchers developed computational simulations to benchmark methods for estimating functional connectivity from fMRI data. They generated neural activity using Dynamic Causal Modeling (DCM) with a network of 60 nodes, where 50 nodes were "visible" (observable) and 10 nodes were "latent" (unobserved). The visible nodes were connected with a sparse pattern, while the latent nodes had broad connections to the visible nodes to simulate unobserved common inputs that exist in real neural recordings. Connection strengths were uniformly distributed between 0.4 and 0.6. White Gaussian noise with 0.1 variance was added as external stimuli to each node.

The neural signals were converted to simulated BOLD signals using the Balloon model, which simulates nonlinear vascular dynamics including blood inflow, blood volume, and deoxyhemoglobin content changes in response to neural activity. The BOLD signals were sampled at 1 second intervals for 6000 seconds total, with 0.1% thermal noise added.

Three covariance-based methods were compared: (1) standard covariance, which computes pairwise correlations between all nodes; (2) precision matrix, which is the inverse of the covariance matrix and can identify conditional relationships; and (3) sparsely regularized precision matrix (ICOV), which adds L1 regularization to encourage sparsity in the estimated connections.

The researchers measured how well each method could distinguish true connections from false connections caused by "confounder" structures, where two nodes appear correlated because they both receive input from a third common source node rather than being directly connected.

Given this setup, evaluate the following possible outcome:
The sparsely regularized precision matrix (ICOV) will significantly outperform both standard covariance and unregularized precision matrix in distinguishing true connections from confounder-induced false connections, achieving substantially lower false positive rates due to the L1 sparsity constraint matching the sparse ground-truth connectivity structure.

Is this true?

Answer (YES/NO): NO